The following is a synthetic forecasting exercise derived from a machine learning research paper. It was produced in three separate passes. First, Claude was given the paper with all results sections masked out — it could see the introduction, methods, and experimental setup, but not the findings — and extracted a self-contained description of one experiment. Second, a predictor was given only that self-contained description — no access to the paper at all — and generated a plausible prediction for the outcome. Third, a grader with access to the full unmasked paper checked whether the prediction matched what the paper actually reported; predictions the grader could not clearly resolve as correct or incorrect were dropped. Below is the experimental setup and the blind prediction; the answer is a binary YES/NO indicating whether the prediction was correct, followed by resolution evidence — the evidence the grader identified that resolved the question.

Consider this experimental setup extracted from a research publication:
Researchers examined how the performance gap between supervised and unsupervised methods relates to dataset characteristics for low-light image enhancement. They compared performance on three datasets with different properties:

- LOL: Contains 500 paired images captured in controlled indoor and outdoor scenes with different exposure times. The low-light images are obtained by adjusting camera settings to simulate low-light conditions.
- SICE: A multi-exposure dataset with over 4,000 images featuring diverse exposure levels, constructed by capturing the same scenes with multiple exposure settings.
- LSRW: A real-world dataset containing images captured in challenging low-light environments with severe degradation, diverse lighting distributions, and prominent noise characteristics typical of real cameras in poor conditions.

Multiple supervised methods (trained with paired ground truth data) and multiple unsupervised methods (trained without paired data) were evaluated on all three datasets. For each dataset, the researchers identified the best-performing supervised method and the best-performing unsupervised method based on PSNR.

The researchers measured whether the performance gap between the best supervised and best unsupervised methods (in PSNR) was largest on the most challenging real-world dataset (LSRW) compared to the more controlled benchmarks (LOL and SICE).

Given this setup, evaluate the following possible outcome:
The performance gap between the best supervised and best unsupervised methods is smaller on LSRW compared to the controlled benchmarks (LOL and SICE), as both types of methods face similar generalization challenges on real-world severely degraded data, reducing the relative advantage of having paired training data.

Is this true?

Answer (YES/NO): YES